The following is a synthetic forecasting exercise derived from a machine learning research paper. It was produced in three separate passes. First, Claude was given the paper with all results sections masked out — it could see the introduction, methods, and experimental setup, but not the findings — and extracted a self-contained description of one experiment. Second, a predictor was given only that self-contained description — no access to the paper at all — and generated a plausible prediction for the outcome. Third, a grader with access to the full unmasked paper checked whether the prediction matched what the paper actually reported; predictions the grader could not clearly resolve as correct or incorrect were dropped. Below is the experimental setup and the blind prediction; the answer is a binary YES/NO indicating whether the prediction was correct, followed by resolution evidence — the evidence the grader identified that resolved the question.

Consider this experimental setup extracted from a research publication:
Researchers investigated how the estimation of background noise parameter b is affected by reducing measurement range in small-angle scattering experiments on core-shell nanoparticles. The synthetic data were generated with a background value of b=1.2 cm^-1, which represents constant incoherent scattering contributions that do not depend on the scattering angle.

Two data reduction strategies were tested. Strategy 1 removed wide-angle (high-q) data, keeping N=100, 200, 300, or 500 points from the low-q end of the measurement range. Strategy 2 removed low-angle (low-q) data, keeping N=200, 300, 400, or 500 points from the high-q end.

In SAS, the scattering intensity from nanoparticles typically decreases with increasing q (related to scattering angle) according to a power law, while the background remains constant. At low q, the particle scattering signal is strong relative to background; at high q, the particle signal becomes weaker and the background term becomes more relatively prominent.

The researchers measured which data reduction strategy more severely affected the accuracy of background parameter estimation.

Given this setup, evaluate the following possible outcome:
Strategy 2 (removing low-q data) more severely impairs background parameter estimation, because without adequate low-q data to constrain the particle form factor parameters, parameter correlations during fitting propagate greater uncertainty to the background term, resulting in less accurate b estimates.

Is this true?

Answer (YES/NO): NO